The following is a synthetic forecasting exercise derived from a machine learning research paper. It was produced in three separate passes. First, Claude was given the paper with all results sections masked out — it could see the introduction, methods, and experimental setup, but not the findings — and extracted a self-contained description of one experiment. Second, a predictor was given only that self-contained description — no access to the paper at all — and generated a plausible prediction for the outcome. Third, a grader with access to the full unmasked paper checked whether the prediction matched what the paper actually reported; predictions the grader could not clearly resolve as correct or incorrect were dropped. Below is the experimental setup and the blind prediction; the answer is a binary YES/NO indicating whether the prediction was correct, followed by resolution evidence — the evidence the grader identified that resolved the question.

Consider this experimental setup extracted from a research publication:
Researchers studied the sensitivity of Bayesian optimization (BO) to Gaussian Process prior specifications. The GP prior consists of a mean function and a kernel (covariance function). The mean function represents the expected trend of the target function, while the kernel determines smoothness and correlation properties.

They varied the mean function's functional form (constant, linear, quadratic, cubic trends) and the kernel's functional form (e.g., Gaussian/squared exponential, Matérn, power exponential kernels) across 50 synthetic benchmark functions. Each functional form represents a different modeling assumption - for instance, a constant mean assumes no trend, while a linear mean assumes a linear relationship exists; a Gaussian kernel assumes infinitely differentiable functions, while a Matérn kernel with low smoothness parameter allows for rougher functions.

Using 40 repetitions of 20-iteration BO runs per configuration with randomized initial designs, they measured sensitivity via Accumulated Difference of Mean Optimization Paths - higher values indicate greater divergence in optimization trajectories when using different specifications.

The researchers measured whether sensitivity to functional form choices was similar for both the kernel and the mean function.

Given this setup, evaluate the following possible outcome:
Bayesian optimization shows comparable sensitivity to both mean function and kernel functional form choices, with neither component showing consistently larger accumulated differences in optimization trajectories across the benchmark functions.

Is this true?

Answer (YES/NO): NO